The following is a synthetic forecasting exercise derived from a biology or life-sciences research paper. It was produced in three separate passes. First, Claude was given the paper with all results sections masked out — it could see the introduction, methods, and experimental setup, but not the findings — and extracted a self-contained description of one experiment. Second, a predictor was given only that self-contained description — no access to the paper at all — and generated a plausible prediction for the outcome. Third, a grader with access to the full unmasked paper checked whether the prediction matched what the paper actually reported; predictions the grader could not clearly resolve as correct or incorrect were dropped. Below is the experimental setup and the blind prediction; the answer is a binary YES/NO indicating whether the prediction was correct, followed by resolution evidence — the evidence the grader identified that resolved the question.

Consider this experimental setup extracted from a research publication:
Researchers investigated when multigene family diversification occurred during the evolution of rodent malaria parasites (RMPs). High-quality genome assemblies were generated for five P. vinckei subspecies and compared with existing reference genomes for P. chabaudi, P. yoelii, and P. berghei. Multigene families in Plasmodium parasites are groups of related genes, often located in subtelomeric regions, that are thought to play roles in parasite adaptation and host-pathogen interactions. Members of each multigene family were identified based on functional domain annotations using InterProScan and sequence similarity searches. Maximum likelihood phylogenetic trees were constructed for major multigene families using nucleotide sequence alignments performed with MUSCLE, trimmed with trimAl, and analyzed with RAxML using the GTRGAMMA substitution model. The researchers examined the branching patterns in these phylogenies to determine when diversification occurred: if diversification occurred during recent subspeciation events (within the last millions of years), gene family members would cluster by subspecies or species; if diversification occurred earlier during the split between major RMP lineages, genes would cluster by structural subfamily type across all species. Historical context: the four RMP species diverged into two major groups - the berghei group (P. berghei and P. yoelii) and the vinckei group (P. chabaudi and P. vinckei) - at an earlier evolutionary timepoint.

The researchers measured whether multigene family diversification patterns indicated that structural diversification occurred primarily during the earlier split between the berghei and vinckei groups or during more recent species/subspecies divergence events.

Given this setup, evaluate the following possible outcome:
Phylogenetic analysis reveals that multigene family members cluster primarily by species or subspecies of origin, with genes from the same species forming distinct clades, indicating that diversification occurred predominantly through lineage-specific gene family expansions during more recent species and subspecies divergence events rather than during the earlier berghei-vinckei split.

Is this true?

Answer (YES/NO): NO